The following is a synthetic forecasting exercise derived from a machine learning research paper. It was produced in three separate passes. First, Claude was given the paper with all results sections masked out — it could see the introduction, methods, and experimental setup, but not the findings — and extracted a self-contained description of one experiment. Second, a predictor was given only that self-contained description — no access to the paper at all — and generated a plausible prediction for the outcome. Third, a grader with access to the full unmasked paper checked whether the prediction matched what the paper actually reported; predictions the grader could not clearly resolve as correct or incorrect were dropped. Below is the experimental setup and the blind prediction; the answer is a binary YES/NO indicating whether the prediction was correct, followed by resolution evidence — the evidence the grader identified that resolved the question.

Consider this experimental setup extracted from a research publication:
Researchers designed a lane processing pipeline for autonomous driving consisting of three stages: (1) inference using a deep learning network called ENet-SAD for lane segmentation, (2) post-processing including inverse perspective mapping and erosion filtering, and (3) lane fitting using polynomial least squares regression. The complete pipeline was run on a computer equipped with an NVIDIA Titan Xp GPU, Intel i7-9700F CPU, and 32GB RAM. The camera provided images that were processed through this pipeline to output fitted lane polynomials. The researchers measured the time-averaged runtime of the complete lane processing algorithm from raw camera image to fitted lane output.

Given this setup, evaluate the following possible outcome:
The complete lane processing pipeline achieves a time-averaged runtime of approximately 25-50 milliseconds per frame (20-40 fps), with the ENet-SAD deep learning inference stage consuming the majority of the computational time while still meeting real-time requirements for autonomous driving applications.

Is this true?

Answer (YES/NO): YES